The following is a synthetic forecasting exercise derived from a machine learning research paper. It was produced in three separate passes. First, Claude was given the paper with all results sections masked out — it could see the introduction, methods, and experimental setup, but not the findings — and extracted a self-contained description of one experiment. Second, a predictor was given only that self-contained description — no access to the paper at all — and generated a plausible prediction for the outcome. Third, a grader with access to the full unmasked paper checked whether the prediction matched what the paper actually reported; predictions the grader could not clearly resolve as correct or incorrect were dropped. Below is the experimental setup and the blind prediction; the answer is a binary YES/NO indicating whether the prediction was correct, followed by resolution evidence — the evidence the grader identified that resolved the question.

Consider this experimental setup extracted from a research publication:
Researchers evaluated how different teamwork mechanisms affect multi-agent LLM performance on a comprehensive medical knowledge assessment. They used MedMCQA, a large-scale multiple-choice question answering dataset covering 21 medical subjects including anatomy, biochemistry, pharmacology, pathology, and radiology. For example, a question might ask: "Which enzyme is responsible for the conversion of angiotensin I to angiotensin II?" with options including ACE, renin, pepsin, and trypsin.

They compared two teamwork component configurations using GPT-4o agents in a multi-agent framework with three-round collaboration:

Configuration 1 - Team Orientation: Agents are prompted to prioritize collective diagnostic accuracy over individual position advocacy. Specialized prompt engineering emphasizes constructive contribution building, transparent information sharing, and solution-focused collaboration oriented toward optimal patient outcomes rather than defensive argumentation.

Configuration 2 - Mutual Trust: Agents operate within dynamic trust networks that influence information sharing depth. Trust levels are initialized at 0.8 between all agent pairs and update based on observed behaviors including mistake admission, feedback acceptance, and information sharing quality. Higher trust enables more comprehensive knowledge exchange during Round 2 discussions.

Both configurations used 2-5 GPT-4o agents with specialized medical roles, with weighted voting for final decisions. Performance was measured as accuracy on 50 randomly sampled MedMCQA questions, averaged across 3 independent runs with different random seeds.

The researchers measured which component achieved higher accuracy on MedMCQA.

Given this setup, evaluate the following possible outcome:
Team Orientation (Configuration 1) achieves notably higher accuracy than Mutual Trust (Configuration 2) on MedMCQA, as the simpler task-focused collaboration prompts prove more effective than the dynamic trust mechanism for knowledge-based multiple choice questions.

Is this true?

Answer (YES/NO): YES